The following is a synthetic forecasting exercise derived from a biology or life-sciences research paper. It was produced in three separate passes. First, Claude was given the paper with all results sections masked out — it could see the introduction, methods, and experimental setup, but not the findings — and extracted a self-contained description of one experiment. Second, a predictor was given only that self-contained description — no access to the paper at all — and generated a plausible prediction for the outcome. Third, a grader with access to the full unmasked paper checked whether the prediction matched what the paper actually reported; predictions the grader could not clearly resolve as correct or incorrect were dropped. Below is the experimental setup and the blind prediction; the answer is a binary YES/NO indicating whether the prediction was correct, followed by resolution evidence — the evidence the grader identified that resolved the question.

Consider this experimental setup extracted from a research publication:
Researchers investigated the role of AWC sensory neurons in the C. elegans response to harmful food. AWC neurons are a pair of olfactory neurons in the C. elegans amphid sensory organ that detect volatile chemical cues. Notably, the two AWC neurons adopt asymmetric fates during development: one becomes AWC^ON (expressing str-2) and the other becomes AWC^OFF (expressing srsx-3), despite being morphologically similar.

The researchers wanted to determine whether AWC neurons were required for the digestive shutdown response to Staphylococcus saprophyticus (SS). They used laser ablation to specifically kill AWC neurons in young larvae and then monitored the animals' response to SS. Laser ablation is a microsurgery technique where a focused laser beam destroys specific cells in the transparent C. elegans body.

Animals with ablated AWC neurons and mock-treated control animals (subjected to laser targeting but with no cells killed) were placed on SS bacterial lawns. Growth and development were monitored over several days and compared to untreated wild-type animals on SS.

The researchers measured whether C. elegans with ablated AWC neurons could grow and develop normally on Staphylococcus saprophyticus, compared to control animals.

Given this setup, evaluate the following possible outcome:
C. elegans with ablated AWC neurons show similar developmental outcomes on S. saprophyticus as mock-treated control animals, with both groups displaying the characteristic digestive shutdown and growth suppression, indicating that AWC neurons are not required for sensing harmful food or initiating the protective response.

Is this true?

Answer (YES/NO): NO